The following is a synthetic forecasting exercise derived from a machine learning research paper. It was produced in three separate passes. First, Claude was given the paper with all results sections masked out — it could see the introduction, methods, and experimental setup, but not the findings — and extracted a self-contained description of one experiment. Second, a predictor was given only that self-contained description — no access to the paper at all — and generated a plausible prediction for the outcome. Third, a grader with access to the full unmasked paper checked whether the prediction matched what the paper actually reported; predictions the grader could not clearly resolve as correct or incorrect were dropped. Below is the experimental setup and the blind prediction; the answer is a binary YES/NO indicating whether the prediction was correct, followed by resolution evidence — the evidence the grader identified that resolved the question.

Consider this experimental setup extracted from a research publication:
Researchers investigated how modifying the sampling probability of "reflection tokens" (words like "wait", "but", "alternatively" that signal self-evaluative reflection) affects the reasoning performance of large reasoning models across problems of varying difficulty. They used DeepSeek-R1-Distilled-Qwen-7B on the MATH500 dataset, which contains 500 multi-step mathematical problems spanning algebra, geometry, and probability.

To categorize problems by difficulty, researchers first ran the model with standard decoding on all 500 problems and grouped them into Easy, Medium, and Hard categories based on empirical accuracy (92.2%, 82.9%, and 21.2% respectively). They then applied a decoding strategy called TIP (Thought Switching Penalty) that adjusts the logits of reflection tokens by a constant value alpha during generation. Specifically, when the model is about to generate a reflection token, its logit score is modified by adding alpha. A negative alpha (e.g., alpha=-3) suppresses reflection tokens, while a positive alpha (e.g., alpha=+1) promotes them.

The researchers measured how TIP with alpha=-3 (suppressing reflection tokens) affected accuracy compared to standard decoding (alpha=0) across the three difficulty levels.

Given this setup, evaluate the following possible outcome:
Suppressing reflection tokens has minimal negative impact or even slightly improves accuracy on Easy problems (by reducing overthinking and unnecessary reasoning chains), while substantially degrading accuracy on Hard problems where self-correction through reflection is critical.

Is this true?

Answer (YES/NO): NO